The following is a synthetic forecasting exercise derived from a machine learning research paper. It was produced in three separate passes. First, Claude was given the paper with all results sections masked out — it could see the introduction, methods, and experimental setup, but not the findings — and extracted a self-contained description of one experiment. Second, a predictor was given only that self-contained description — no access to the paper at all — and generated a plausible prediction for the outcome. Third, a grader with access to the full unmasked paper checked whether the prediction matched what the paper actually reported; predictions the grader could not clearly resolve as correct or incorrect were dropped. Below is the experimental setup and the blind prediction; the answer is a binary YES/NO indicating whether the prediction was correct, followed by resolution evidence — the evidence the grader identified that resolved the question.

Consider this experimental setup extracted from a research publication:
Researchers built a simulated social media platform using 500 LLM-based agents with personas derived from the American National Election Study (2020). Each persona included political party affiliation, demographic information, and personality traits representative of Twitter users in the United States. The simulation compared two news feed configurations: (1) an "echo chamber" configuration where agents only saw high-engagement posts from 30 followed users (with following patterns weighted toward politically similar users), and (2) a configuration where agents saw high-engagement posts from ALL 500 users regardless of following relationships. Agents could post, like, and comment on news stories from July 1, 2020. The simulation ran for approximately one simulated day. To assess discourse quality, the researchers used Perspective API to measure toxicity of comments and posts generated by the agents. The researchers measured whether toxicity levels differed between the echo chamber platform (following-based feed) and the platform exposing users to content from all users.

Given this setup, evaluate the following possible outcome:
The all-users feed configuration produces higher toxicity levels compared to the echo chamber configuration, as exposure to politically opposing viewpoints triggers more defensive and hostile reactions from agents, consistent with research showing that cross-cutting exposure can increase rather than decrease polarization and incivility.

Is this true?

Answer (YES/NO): YES